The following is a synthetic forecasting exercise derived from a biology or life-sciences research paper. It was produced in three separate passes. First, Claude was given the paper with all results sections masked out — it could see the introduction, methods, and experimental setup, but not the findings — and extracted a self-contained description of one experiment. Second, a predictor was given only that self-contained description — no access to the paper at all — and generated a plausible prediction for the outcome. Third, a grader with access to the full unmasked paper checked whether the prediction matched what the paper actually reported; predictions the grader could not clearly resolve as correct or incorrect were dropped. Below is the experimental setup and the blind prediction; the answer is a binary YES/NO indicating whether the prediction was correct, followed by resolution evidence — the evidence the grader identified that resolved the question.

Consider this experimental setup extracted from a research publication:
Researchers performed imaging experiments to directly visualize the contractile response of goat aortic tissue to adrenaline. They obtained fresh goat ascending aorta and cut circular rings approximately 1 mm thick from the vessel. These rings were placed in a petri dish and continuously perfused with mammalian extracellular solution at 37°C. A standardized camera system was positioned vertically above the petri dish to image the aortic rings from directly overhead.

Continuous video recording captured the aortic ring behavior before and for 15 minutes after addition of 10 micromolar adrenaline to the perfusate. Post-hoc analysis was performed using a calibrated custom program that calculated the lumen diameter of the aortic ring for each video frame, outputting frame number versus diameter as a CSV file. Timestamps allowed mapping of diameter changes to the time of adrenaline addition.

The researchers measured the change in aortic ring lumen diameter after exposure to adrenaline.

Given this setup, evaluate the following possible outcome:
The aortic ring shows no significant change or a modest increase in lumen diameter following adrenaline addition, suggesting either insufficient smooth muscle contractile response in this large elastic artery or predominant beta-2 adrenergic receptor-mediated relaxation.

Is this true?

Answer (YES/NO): NO